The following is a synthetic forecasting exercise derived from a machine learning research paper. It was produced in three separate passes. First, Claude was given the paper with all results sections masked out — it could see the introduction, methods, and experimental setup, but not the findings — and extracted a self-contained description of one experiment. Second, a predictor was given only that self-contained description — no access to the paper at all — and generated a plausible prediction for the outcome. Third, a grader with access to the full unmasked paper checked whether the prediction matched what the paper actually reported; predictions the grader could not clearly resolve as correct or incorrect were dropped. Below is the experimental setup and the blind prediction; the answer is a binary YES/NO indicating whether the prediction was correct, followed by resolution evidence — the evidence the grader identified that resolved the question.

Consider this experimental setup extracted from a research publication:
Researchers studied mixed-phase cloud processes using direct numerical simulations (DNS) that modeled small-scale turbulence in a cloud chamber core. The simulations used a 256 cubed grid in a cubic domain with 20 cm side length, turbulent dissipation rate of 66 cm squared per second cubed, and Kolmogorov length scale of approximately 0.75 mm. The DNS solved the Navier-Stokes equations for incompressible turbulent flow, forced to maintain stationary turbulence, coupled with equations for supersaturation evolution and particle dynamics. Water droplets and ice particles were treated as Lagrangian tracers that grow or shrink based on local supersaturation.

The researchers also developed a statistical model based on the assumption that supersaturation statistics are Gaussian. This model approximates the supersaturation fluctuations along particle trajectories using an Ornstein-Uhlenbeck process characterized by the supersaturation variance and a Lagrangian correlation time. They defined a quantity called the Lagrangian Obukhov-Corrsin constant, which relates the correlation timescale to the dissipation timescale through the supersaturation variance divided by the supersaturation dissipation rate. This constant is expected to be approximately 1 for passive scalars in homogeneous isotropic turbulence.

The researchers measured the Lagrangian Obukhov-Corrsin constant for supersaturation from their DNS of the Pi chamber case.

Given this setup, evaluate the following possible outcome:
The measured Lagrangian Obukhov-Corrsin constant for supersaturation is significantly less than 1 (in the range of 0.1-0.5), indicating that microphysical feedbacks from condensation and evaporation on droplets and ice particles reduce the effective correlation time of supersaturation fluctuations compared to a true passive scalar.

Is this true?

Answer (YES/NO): NO